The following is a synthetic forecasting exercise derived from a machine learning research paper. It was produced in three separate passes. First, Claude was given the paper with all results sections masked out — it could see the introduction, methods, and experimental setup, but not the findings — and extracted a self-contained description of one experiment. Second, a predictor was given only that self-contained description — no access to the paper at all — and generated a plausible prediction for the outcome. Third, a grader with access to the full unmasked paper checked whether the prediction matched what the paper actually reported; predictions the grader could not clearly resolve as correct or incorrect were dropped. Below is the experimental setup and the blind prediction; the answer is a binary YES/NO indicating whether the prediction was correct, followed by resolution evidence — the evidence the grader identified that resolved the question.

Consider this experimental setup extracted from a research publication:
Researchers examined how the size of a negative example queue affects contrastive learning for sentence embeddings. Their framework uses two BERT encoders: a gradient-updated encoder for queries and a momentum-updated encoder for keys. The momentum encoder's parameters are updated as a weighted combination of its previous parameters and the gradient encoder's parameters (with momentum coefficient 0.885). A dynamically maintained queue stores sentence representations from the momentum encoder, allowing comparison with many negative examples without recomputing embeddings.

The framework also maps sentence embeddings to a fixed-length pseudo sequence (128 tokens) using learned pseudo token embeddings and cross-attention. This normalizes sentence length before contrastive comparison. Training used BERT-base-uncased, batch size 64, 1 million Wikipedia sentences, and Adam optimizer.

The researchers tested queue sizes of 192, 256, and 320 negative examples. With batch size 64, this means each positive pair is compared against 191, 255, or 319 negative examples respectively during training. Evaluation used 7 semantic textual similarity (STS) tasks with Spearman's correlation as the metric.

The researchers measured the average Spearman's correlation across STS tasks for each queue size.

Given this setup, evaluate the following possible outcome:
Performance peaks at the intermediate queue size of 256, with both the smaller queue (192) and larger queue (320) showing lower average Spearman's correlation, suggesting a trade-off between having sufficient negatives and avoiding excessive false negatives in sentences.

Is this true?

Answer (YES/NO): YES